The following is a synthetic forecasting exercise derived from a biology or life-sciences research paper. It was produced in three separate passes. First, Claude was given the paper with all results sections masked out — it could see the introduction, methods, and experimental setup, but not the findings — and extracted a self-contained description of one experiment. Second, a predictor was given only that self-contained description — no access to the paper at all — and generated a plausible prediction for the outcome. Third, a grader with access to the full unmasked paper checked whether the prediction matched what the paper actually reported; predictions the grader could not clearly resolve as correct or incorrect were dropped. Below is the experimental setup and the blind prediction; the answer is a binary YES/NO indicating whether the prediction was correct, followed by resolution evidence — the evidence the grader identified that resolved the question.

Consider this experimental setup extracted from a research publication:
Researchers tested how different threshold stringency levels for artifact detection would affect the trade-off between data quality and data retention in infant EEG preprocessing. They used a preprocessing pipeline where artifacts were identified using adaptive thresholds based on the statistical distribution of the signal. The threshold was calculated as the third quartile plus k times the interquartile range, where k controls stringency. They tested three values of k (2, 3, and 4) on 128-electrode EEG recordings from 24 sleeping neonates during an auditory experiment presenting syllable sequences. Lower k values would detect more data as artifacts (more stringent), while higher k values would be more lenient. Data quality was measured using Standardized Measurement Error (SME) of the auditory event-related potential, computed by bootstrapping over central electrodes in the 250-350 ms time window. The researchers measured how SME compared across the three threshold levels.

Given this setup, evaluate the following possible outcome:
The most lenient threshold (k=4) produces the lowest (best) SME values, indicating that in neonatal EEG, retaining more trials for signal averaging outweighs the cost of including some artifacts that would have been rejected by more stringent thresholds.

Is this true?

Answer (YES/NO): NO